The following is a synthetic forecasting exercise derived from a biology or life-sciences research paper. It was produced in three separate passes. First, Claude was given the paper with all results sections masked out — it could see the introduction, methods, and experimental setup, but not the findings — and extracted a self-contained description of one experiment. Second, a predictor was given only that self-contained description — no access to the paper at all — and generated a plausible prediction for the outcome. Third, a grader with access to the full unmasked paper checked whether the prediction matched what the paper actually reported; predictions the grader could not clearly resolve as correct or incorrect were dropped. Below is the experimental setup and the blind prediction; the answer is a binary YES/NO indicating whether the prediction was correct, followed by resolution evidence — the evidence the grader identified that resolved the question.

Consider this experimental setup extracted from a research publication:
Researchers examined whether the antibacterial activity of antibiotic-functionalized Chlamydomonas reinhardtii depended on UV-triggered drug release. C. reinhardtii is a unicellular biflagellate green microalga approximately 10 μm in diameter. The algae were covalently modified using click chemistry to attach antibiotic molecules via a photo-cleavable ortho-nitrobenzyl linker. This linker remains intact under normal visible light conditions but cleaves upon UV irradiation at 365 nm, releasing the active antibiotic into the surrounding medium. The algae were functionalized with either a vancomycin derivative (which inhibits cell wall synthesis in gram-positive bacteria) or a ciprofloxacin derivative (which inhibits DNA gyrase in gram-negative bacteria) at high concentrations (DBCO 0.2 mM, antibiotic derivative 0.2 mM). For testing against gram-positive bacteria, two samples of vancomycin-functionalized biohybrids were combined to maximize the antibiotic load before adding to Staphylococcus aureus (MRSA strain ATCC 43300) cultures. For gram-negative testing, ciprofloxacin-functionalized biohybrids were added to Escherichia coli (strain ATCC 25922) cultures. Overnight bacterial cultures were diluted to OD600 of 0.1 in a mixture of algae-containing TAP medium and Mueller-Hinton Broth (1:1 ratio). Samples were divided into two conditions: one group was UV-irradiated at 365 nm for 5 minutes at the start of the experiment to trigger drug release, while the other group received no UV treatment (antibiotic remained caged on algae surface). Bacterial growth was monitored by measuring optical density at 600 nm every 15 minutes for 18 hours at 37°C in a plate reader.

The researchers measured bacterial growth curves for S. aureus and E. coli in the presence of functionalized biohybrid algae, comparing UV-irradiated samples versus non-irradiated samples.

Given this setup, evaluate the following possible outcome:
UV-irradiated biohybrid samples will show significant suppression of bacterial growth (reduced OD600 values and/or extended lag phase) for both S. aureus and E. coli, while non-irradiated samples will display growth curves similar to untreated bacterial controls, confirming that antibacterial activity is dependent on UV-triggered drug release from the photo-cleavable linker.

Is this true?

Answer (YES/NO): YES